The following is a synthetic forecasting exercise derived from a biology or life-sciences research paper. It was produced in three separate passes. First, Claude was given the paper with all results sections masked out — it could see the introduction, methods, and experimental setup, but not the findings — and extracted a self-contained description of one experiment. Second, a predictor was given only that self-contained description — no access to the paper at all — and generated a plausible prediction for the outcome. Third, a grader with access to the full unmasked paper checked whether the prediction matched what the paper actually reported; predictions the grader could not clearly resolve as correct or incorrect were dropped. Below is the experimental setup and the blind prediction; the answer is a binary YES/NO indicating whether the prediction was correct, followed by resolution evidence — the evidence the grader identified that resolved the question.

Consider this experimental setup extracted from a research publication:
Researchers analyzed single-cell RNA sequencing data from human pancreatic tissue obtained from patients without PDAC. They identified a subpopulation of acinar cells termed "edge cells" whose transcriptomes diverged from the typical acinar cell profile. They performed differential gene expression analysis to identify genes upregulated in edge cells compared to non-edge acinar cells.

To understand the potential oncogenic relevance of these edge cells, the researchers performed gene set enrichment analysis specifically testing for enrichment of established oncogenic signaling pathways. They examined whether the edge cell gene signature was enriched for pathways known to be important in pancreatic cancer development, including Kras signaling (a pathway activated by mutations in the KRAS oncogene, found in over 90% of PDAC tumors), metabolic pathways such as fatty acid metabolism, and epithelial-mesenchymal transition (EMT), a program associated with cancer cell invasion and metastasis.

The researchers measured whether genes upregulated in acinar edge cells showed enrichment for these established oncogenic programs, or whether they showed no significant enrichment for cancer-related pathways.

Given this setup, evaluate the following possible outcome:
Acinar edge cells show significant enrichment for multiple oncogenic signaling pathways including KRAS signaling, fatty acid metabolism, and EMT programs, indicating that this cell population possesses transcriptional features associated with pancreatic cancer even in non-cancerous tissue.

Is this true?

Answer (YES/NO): YES